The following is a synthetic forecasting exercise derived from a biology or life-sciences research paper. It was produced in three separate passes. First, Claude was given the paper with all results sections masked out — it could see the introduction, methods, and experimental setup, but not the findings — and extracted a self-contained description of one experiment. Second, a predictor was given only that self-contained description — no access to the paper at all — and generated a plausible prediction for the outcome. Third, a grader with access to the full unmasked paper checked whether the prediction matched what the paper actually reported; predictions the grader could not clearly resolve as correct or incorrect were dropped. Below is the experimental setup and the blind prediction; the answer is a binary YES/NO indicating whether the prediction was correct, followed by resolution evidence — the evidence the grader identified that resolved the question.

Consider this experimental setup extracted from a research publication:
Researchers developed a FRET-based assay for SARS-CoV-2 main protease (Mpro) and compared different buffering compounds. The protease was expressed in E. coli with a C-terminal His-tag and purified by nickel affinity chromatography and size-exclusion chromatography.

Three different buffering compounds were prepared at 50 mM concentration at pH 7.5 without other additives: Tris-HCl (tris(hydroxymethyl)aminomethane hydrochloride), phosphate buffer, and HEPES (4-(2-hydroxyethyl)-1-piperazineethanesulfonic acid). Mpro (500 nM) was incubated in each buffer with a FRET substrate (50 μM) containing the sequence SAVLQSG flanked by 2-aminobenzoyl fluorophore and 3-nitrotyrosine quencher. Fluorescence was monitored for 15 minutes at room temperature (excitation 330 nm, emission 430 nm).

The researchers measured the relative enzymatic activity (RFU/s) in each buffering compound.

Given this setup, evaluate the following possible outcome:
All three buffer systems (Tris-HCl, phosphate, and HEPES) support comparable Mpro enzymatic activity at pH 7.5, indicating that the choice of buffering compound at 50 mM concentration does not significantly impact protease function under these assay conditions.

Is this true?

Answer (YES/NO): NO